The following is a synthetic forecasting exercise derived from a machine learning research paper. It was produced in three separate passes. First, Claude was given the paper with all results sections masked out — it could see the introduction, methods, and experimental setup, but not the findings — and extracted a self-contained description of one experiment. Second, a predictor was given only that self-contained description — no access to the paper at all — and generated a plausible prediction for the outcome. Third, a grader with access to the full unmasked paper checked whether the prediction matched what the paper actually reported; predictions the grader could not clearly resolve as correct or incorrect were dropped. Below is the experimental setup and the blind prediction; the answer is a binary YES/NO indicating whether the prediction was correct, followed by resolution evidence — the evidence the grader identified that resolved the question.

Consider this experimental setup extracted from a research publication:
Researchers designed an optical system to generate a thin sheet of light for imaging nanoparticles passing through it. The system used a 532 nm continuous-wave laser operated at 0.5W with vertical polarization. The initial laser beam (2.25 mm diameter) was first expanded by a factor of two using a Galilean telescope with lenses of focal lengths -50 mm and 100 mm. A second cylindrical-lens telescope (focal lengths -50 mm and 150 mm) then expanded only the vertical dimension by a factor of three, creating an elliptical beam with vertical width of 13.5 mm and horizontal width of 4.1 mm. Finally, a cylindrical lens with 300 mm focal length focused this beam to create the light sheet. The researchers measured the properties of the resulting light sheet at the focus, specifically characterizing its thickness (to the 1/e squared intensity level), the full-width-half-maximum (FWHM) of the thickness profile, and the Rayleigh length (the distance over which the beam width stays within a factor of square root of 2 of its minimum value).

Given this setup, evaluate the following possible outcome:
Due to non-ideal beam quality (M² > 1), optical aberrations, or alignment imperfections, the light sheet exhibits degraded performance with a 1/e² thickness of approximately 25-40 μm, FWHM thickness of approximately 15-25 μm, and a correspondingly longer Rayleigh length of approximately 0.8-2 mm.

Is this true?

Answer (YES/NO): NO